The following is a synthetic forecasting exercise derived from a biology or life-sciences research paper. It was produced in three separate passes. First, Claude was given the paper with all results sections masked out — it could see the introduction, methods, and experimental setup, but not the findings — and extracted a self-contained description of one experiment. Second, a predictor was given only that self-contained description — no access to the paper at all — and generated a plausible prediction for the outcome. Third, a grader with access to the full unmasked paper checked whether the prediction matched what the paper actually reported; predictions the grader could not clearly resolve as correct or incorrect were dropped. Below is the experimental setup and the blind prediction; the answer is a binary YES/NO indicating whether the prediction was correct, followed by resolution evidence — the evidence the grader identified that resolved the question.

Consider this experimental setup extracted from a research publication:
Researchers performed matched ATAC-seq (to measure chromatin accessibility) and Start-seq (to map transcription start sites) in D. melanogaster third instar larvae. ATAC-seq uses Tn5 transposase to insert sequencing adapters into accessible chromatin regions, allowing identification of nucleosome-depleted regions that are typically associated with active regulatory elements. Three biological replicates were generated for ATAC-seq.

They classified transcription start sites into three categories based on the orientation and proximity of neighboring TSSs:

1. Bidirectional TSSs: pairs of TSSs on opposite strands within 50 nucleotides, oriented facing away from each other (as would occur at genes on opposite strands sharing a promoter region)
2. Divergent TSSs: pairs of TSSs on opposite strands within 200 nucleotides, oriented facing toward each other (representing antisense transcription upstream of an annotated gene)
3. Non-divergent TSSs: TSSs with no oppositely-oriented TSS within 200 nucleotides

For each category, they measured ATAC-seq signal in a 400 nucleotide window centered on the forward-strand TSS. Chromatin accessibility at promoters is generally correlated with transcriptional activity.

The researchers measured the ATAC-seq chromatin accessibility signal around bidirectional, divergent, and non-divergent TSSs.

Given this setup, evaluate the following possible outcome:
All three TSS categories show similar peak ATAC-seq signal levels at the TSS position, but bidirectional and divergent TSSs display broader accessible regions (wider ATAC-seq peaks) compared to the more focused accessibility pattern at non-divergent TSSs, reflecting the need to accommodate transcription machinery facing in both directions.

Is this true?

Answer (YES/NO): NO